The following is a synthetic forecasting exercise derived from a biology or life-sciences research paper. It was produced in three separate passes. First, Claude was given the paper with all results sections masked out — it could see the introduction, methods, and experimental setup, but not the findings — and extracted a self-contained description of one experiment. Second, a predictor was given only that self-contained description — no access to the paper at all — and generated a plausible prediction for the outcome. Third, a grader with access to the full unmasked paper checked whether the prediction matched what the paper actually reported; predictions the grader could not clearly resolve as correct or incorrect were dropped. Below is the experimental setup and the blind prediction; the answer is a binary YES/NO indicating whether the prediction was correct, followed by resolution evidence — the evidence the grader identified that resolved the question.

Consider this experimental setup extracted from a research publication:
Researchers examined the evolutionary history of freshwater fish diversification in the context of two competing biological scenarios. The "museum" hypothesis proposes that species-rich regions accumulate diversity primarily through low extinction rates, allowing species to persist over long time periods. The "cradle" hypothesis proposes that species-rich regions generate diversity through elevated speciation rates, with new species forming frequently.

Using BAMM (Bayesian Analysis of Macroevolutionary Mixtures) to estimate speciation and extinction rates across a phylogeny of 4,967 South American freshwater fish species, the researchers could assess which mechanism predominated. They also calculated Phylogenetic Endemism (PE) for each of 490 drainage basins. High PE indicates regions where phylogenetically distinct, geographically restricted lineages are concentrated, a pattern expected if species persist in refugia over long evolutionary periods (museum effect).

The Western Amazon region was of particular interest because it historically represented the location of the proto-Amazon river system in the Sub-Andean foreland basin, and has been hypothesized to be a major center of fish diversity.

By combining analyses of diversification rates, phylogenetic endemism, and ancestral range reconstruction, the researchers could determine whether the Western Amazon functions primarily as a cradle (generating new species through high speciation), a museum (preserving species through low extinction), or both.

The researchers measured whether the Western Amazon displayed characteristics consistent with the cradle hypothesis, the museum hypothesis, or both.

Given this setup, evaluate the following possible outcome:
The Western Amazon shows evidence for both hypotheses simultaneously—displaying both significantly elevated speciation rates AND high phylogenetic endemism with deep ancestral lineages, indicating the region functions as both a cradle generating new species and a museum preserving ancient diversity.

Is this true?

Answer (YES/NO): YES